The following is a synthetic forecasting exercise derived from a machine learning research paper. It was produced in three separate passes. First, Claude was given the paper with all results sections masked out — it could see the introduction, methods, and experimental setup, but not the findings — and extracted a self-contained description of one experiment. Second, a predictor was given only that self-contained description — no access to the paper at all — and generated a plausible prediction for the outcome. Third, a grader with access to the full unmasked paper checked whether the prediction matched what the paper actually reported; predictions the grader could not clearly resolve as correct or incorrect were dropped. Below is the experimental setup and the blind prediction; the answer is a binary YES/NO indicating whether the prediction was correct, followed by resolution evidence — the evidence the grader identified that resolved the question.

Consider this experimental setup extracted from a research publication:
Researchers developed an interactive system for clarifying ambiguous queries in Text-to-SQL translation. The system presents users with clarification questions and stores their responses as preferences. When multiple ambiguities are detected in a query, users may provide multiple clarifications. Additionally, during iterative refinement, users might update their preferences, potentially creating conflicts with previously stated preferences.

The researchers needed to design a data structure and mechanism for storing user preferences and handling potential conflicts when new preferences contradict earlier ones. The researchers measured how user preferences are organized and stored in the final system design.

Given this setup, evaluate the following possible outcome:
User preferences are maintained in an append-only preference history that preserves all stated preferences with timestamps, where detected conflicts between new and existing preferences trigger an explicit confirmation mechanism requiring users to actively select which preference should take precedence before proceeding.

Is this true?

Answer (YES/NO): NO